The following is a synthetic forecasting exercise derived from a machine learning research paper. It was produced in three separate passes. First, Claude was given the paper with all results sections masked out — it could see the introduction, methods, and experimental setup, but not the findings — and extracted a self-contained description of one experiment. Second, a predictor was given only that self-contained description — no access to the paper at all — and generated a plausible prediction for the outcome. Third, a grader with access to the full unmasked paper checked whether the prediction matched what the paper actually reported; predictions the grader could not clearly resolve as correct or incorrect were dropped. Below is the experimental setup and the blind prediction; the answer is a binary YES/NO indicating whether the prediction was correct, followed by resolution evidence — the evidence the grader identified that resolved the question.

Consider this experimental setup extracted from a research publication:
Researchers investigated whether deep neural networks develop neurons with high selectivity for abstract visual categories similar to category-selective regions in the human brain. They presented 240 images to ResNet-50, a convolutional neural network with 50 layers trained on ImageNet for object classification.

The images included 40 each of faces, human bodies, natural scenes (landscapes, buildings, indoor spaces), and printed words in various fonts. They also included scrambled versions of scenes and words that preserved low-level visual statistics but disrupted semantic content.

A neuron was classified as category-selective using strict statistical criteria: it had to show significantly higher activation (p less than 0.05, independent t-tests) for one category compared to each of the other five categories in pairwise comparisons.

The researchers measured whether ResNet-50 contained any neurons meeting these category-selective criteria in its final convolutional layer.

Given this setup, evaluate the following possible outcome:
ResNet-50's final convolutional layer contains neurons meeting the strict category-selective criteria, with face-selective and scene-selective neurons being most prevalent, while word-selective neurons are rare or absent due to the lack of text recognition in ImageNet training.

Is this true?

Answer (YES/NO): NO